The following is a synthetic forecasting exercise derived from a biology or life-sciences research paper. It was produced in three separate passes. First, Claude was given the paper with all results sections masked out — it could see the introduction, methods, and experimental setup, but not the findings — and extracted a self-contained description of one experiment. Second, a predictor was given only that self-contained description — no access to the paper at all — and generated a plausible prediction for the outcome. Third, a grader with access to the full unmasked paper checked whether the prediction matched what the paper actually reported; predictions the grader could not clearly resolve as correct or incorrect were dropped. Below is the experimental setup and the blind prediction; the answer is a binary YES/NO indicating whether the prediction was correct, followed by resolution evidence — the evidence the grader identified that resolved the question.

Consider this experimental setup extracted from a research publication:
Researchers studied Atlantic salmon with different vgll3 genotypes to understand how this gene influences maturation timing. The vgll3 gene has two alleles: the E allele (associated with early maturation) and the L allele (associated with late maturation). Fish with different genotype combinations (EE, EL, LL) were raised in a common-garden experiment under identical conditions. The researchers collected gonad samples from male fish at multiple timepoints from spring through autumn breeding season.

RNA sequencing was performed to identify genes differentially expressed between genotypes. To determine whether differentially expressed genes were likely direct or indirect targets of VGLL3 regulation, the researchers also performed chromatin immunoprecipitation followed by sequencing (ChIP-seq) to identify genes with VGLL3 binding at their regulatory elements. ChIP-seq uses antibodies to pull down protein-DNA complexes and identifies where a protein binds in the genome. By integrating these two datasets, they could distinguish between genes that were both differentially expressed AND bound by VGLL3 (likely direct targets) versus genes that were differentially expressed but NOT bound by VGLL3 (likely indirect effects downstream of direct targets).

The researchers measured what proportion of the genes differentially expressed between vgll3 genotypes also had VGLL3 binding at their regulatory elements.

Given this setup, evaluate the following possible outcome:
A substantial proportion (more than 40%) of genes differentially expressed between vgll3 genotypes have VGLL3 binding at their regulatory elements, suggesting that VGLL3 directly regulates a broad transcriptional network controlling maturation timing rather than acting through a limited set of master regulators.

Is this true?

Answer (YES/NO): YES